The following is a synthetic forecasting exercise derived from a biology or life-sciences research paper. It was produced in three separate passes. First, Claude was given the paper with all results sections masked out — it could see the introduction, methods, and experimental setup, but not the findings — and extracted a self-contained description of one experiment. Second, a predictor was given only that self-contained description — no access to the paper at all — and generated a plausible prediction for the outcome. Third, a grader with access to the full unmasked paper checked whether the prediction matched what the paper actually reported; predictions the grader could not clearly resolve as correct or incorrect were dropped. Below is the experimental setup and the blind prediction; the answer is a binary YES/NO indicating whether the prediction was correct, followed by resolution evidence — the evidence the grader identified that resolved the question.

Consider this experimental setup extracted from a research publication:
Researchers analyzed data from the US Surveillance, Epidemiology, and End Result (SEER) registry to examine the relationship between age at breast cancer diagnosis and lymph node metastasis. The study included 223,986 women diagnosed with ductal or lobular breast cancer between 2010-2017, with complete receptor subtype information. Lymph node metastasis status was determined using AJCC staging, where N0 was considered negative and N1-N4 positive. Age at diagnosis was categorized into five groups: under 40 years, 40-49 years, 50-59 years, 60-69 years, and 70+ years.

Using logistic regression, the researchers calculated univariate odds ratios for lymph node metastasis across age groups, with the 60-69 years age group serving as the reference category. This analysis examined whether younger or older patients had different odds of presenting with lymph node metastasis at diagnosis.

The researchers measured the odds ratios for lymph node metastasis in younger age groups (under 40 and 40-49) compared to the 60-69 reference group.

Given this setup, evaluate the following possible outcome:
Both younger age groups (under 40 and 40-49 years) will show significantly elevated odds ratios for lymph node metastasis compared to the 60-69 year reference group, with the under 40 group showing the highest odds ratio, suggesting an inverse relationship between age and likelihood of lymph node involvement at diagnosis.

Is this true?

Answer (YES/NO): YES